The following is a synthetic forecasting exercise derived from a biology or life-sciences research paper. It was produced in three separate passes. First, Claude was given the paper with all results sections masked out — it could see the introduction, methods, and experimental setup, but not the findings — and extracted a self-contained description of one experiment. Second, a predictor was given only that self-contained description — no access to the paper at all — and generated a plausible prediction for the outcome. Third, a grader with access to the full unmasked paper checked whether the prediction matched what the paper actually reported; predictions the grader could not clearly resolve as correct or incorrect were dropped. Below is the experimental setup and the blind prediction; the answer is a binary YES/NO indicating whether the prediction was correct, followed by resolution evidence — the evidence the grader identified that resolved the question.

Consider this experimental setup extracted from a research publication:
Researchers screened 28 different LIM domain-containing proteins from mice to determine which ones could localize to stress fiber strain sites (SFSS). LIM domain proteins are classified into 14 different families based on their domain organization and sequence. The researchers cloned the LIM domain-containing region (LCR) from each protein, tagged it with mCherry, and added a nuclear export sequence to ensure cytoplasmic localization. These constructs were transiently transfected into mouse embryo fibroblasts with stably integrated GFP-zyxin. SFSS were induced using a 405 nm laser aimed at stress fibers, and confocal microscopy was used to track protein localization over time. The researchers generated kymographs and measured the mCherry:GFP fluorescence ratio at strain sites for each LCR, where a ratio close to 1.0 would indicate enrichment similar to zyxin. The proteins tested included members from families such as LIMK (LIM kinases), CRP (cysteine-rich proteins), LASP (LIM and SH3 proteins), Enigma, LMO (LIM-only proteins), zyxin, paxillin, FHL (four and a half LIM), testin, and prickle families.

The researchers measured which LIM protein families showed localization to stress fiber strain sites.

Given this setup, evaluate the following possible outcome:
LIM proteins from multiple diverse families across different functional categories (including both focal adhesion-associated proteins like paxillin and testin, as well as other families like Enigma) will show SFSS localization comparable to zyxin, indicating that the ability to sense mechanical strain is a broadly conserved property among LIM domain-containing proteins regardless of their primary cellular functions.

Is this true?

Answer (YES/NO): NO